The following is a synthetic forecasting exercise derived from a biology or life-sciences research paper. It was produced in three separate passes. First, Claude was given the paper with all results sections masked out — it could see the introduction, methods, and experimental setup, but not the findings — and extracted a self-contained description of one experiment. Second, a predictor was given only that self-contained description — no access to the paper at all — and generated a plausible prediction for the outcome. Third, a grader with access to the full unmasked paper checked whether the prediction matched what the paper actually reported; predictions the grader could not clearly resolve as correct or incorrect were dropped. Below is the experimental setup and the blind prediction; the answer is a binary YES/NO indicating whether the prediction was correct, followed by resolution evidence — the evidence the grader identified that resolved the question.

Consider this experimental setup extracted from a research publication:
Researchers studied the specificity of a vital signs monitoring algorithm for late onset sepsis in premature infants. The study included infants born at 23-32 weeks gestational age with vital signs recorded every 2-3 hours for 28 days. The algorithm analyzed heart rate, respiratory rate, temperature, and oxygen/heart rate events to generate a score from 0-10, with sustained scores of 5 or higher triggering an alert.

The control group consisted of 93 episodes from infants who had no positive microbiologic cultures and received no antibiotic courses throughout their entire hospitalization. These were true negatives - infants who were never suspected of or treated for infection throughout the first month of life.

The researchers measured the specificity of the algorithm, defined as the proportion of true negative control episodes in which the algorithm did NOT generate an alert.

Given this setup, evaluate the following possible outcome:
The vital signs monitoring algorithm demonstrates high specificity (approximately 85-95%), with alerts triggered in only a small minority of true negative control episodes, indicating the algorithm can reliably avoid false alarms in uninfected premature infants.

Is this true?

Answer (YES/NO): NO